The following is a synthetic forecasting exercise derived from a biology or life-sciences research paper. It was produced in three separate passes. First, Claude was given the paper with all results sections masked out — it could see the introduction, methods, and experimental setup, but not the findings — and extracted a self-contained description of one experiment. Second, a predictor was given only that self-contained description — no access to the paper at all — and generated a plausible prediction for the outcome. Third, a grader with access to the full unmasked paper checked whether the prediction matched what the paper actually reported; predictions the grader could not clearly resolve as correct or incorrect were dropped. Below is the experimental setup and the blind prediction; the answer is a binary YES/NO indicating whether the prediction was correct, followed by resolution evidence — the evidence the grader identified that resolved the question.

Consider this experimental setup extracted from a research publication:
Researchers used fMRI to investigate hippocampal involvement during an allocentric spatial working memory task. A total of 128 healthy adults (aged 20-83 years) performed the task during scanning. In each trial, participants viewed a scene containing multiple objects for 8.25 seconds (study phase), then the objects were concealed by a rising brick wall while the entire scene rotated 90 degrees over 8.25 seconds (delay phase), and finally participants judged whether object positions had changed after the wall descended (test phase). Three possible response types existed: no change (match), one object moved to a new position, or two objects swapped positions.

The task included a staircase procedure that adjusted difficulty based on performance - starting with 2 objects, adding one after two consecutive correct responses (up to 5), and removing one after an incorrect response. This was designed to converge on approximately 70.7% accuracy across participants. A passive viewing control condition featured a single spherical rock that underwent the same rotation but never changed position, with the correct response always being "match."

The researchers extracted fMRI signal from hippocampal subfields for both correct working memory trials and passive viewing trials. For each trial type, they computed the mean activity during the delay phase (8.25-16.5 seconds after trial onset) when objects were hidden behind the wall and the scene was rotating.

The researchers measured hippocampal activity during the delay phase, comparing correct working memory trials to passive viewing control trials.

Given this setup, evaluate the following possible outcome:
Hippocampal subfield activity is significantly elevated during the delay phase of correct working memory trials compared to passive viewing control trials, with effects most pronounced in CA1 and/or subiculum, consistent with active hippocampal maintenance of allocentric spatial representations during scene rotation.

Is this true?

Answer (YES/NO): NO